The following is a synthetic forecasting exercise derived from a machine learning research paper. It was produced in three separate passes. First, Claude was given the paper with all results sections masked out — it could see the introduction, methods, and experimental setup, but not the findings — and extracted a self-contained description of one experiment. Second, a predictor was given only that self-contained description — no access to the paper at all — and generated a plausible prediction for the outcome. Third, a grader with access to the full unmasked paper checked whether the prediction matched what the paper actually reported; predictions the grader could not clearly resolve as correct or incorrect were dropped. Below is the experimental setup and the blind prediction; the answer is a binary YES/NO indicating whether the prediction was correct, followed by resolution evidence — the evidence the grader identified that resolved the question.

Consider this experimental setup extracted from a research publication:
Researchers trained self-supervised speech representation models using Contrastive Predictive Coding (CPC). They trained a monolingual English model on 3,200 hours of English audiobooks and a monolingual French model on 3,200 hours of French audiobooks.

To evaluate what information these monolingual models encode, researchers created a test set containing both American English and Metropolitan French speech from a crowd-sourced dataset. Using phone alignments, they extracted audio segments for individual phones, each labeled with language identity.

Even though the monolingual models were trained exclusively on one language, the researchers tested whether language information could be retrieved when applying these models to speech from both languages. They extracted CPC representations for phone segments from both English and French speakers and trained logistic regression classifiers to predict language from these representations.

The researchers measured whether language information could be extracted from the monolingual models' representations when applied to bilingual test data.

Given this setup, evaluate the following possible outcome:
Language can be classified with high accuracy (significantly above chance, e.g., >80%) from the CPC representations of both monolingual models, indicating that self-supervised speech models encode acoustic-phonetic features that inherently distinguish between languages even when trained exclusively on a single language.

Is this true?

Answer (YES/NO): NO